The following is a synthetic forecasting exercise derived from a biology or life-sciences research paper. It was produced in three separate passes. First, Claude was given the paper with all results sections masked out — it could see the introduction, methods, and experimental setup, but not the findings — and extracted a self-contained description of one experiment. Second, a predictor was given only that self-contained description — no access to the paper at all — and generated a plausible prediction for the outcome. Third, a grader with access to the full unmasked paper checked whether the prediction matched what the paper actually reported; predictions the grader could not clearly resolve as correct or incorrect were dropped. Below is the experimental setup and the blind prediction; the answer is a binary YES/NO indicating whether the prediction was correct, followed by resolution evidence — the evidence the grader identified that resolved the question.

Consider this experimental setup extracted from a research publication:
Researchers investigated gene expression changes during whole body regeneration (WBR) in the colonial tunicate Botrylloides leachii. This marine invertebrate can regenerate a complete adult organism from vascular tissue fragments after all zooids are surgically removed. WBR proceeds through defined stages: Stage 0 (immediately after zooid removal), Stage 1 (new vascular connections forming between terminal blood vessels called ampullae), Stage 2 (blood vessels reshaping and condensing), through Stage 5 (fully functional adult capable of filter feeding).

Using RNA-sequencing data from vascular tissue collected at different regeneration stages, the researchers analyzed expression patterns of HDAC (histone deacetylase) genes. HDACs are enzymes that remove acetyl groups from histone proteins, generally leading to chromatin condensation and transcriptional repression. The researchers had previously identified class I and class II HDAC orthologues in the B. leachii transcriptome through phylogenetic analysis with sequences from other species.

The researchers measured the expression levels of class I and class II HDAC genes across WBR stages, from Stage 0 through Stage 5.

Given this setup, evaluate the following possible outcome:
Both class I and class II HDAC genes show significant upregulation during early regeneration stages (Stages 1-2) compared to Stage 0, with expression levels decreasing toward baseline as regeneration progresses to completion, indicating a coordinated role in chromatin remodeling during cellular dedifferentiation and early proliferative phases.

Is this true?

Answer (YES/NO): NO